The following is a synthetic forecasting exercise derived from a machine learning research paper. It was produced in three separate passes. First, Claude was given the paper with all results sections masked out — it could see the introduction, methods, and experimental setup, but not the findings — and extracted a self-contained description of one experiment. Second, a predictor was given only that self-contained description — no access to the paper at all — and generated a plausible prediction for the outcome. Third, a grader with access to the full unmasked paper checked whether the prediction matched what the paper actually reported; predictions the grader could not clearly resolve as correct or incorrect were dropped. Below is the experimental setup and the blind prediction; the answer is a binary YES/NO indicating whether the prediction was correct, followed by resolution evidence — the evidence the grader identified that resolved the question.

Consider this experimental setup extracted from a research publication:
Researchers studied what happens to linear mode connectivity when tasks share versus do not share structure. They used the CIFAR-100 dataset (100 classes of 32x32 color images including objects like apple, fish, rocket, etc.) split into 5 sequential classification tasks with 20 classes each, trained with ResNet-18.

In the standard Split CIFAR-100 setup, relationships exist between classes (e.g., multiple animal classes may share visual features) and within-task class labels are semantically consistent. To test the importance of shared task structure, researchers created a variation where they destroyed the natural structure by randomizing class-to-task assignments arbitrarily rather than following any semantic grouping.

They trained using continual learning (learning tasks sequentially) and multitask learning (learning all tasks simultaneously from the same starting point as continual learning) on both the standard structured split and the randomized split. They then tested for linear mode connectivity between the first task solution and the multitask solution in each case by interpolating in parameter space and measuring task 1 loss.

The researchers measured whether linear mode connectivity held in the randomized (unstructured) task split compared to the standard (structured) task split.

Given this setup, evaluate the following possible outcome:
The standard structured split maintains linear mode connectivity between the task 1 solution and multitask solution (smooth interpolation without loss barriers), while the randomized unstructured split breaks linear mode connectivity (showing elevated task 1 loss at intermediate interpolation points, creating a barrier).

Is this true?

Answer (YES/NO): YES